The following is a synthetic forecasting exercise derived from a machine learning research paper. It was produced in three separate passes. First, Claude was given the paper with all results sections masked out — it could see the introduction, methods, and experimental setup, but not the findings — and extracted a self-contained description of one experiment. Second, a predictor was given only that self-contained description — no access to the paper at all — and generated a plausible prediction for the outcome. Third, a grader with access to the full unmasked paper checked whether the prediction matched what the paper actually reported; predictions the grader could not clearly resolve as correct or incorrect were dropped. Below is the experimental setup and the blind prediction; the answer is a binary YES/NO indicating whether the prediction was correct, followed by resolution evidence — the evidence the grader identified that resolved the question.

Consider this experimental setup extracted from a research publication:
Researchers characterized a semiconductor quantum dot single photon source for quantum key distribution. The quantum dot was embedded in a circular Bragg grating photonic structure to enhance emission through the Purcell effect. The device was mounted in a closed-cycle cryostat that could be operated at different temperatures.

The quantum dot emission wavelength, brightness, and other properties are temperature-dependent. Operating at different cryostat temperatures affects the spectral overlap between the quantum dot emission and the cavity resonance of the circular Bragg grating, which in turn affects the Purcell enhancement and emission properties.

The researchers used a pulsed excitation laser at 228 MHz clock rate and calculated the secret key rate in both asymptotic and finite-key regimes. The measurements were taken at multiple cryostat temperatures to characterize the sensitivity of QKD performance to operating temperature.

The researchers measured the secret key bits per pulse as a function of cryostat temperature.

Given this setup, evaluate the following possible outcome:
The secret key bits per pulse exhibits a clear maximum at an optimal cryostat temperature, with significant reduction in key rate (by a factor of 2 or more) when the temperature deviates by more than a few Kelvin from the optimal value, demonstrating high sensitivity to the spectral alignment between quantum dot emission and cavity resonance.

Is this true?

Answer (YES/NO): NO